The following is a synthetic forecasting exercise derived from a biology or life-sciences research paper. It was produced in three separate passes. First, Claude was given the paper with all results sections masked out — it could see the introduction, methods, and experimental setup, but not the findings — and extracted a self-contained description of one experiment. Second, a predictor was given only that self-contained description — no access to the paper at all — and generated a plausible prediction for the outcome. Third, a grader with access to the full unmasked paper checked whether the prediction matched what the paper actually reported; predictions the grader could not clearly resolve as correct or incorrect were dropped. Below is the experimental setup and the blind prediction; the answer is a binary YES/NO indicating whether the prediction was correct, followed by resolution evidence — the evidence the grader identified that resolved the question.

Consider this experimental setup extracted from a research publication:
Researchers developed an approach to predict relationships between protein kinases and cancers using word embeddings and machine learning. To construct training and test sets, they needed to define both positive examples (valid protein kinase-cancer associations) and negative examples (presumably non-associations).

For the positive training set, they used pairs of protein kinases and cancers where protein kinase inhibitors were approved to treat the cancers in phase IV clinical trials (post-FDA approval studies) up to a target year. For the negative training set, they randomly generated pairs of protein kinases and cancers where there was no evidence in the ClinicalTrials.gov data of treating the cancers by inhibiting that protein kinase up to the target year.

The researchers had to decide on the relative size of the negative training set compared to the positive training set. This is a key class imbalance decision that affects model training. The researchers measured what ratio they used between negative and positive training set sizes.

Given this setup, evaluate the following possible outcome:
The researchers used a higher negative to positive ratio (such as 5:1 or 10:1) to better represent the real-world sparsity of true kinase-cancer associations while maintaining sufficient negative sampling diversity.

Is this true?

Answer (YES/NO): YES